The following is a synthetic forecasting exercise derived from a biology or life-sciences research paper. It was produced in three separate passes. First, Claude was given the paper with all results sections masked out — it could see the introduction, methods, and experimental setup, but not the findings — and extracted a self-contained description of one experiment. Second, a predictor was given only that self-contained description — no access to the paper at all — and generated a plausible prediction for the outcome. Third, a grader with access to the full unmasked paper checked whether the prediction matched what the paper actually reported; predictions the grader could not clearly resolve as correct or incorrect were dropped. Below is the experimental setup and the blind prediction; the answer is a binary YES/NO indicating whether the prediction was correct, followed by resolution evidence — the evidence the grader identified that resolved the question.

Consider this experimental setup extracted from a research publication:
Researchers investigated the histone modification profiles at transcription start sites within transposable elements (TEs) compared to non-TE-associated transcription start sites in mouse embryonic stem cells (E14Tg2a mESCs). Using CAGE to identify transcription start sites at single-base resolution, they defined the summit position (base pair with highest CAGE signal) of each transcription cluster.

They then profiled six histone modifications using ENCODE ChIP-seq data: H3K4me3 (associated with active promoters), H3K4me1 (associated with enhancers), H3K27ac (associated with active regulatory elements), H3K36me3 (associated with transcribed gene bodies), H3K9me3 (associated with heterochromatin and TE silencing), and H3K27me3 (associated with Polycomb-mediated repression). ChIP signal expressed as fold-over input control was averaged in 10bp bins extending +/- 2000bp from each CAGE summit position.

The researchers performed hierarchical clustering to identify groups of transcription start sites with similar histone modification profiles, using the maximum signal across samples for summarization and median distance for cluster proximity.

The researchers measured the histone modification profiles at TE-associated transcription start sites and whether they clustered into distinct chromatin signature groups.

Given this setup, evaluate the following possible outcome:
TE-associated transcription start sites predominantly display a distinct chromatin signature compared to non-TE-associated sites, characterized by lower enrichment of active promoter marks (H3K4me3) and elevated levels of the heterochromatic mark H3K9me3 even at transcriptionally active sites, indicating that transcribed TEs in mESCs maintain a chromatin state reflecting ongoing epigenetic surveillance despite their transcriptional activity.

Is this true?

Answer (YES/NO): NO